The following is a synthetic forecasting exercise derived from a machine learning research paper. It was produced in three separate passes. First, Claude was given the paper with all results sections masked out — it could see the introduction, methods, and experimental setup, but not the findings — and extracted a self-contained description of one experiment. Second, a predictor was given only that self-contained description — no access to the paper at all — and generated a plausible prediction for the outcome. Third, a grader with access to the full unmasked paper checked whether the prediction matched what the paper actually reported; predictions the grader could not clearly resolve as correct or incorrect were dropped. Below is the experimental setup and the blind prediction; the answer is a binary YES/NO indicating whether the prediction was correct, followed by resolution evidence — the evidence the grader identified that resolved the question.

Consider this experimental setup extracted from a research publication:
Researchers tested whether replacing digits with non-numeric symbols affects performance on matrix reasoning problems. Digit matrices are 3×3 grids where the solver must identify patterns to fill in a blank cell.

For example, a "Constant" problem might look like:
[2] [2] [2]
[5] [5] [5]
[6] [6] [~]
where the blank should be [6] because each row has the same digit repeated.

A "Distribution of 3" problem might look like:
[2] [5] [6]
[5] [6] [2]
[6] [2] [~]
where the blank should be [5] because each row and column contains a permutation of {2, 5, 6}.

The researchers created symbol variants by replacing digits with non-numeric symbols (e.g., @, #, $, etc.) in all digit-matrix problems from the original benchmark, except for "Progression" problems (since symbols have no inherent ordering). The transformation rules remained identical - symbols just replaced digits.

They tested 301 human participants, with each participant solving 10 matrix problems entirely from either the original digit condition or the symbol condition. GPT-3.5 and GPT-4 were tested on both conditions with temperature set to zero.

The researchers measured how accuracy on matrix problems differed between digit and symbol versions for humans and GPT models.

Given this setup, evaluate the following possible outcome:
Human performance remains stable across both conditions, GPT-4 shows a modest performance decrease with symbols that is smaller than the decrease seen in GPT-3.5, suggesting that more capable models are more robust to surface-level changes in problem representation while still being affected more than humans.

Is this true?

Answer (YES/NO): NO